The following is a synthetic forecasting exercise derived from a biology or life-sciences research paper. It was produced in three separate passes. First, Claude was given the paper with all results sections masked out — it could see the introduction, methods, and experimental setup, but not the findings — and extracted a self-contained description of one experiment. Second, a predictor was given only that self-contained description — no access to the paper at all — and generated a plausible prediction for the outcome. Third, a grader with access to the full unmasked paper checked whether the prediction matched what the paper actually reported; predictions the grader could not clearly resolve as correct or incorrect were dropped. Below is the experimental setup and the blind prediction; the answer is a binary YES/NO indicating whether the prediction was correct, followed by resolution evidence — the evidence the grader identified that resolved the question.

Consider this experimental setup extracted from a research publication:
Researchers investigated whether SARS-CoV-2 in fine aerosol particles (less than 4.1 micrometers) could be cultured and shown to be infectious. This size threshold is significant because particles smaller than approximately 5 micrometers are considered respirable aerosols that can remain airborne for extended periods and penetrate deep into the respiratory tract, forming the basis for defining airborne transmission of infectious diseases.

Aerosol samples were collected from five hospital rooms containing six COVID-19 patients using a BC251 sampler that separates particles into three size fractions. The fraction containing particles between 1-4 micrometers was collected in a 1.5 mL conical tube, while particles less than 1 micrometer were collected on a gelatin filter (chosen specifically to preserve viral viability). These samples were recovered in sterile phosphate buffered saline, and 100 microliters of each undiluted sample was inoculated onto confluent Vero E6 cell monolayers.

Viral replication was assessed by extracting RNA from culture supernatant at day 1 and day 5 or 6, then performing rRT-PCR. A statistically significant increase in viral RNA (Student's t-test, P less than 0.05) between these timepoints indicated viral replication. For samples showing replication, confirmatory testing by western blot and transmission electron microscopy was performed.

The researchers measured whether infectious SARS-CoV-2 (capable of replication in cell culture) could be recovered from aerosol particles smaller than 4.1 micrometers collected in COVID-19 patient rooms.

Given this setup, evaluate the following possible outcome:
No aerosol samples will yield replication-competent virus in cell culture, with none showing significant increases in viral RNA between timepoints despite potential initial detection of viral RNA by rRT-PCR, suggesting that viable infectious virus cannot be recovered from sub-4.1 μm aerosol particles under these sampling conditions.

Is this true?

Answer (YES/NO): NO